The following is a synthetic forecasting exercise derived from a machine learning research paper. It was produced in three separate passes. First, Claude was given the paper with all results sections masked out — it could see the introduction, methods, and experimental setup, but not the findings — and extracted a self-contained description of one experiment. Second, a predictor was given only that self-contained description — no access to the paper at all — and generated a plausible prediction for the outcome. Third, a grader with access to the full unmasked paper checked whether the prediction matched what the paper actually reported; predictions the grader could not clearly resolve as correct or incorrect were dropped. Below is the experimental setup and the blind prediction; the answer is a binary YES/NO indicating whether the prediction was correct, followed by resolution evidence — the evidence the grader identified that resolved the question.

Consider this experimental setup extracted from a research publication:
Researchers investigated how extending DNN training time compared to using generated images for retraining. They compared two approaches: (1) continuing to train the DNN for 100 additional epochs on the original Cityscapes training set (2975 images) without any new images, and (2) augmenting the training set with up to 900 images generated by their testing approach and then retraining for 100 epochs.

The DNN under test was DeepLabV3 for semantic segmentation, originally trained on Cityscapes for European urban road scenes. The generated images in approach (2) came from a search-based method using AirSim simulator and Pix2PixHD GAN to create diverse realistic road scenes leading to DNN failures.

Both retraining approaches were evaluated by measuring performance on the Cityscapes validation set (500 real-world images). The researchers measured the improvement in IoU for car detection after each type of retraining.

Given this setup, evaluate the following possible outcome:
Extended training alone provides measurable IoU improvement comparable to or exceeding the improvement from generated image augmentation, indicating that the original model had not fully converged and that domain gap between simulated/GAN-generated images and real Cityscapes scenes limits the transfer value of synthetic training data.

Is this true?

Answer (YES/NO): NO